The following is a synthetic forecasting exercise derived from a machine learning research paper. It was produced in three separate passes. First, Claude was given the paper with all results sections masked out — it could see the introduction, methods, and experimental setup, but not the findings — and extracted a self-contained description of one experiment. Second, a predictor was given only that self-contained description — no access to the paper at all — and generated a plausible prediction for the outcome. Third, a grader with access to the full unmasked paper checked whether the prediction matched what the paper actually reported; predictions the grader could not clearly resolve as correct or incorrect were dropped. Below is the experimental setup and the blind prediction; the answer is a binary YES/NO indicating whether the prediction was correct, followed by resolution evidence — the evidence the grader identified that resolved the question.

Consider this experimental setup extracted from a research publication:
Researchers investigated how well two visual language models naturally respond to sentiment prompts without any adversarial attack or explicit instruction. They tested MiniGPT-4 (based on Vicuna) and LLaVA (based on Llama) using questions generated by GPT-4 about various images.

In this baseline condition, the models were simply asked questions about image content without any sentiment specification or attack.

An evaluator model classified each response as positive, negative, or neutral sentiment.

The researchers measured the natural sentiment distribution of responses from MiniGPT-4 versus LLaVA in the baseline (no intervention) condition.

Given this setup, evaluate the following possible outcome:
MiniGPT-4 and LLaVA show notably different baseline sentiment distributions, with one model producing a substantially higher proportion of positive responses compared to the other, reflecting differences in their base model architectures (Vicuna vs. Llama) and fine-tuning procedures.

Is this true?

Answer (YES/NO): YES